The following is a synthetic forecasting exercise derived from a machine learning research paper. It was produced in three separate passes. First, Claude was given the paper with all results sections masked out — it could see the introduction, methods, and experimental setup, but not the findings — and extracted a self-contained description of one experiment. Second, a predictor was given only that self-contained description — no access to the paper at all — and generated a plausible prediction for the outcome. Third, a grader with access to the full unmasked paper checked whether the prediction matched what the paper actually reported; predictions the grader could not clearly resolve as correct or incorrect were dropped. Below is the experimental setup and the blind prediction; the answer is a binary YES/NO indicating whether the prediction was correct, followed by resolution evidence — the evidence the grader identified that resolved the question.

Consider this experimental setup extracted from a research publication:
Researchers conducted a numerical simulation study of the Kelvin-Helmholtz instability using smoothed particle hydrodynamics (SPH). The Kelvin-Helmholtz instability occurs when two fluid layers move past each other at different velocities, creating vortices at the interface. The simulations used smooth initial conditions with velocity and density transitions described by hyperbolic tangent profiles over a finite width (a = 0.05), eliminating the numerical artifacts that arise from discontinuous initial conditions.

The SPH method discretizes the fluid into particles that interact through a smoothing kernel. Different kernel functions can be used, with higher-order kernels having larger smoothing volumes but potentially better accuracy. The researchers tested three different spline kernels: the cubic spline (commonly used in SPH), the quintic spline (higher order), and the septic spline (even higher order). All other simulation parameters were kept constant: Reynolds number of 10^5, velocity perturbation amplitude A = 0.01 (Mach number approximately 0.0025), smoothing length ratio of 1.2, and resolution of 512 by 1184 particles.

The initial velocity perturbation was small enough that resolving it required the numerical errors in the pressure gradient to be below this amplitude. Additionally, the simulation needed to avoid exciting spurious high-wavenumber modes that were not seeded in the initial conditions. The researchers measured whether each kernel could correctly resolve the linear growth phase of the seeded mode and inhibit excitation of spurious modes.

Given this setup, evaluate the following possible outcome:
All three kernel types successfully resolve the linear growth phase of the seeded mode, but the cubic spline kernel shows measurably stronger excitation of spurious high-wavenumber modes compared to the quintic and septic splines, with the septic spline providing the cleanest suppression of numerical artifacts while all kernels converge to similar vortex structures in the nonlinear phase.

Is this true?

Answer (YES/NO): NO